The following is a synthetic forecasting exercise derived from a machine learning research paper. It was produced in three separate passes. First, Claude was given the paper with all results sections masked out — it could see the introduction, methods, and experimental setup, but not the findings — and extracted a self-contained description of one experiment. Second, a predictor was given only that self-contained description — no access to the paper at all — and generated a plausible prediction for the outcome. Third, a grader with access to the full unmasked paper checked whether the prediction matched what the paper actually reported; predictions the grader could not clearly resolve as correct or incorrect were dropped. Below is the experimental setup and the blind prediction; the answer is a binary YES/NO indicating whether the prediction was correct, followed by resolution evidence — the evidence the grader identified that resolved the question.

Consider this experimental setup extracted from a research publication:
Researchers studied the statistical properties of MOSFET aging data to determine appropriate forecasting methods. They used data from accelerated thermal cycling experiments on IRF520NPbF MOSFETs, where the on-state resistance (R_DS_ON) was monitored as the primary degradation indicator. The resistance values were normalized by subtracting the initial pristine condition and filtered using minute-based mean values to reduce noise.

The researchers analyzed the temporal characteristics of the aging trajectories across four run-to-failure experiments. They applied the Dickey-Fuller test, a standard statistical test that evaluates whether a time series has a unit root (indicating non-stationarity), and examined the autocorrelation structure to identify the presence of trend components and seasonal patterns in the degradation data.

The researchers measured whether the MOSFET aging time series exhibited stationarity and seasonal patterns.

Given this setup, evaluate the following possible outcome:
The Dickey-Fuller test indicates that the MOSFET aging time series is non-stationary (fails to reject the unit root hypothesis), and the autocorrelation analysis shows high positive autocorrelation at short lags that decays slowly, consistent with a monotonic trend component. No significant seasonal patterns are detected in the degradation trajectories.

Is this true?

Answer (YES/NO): YES